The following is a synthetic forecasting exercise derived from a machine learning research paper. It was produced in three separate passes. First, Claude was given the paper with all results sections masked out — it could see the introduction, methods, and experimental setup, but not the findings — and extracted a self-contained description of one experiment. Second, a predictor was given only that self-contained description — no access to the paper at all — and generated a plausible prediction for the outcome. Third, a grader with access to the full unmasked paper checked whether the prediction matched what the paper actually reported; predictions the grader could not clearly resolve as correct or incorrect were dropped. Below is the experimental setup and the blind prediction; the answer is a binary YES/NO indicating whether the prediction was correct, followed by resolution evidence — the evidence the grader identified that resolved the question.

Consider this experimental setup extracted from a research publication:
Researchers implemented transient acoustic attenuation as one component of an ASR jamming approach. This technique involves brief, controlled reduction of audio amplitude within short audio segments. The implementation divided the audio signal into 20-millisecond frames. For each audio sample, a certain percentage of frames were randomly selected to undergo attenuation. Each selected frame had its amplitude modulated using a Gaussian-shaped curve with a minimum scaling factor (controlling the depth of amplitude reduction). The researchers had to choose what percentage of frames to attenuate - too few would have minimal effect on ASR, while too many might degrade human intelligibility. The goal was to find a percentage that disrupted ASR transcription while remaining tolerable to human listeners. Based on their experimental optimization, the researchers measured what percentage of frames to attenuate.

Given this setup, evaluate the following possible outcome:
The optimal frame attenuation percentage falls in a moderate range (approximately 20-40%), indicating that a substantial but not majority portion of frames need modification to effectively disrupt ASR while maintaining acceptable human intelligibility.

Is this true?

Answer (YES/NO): YES